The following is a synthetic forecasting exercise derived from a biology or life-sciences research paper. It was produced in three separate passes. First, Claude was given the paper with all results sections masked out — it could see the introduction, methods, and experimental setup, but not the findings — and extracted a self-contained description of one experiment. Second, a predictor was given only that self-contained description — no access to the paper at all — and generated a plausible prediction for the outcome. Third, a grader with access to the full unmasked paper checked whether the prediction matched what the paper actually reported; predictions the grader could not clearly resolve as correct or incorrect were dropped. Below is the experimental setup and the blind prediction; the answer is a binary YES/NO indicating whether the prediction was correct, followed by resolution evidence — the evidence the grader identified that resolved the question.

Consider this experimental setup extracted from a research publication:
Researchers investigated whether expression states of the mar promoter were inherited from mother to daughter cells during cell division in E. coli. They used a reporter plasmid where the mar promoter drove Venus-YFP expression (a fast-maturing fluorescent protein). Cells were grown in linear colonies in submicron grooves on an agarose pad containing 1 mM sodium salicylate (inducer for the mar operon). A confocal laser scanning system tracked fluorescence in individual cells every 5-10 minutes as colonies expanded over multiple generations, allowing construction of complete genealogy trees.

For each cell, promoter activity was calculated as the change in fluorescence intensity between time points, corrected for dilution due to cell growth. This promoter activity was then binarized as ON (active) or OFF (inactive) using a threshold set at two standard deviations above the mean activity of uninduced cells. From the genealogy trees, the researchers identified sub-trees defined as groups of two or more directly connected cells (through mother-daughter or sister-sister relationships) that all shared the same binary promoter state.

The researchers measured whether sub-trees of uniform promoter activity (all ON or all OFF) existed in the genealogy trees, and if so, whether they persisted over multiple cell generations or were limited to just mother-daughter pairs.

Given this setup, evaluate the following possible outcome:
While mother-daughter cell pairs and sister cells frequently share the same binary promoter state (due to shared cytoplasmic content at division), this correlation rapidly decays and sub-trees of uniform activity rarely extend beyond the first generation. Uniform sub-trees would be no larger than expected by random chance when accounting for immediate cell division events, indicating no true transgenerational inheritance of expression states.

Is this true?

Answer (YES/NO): NO